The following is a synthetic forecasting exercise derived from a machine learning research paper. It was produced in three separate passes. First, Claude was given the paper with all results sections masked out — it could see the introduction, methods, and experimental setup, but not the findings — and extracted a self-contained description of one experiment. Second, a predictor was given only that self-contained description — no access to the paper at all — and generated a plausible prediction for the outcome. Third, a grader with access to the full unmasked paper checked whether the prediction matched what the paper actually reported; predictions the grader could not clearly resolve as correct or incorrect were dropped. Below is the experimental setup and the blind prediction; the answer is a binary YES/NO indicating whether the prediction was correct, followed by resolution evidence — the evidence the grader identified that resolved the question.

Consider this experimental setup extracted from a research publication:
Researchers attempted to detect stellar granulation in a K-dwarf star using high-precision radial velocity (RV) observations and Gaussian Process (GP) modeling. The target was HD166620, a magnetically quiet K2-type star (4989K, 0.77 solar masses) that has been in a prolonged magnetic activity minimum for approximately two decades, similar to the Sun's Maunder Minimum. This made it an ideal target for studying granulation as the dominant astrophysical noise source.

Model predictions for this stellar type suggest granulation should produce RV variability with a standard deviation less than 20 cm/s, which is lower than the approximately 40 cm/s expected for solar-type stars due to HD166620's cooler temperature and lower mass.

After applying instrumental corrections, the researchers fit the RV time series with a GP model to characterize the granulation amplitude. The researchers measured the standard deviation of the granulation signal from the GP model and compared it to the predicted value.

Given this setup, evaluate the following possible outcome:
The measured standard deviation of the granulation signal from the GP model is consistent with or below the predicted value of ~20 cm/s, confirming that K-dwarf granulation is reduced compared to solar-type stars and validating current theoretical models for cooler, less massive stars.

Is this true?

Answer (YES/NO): NO